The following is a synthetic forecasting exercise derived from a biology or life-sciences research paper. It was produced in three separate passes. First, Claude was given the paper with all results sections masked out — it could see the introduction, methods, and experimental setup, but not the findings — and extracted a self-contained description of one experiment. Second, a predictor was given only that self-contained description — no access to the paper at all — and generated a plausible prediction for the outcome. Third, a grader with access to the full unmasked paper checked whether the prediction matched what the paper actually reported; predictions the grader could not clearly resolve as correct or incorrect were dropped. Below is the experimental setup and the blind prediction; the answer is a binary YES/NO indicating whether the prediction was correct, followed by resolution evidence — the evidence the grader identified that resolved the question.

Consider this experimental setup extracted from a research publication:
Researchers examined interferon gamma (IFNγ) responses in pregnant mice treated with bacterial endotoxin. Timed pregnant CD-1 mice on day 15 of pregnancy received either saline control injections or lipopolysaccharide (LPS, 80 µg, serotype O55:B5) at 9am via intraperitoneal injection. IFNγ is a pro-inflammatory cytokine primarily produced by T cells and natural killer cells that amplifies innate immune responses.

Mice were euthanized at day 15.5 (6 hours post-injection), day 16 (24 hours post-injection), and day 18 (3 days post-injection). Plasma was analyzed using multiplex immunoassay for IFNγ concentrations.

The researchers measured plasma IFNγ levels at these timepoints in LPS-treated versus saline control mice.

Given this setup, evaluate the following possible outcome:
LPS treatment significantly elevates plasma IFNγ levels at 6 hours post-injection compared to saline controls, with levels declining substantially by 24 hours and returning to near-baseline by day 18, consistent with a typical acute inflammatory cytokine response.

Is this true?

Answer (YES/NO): NO